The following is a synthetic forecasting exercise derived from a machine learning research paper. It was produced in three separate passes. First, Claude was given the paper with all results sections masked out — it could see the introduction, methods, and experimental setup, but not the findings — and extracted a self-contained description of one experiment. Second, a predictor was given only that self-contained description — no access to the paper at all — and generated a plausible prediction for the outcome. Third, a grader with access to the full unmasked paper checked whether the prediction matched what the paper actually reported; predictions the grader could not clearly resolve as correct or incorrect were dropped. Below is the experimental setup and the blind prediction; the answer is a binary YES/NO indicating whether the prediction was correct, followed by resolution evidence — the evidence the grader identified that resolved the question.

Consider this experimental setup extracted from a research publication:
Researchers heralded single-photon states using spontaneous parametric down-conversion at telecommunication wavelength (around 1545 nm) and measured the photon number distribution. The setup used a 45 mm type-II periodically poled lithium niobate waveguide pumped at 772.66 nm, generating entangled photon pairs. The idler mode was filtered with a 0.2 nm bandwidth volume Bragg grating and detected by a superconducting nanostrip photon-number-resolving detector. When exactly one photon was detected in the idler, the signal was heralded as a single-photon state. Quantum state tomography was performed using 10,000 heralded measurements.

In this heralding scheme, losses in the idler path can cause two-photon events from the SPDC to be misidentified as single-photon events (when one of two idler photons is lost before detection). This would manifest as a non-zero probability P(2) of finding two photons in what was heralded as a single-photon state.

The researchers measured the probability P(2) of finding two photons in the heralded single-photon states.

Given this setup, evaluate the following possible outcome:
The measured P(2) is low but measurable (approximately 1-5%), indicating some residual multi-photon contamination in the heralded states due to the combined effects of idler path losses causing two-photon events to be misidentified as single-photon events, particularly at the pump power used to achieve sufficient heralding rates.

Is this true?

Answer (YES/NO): NO